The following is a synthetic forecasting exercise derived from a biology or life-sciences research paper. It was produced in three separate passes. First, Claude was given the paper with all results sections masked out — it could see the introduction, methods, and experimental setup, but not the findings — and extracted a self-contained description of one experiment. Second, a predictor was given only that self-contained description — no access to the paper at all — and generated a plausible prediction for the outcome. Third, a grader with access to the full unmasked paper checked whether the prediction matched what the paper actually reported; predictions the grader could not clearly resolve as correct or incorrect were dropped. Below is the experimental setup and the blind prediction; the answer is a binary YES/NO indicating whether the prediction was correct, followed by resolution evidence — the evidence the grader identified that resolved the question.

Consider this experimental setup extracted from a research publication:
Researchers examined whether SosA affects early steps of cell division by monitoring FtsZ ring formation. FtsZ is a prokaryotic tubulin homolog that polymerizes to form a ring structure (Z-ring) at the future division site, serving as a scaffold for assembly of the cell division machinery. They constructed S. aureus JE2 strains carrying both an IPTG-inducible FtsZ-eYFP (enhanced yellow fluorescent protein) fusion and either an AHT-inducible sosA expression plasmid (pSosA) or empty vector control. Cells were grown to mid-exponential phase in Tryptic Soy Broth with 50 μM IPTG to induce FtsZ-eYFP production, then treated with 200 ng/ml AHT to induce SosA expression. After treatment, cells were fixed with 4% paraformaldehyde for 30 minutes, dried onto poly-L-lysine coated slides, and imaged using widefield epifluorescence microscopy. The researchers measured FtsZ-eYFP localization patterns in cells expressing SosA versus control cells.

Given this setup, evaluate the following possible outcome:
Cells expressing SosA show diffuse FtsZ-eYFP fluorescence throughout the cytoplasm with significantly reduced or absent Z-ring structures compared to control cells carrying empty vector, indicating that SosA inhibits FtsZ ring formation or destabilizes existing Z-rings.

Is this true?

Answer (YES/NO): NO